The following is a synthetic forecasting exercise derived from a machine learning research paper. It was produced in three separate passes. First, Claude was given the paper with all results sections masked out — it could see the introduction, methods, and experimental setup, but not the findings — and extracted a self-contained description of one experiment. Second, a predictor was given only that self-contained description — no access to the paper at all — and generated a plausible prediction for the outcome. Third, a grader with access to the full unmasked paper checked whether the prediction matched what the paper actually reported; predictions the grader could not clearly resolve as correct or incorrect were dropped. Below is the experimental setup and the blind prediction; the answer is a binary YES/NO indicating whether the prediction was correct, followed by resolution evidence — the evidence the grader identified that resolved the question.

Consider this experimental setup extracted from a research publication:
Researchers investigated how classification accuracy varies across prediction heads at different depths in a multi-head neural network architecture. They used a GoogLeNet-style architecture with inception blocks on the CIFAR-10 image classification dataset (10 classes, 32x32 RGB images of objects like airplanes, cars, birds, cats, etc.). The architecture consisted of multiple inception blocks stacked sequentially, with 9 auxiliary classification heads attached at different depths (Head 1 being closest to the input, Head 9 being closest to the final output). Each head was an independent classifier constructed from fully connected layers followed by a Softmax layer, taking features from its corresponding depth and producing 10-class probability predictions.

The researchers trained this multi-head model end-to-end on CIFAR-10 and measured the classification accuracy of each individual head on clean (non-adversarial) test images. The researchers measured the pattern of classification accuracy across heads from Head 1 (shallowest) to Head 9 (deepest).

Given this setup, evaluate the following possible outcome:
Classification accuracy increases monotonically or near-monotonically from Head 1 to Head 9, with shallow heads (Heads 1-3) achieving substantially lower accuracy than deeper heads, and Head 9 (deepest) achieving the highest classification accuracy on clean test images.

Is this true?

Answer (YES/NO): NO